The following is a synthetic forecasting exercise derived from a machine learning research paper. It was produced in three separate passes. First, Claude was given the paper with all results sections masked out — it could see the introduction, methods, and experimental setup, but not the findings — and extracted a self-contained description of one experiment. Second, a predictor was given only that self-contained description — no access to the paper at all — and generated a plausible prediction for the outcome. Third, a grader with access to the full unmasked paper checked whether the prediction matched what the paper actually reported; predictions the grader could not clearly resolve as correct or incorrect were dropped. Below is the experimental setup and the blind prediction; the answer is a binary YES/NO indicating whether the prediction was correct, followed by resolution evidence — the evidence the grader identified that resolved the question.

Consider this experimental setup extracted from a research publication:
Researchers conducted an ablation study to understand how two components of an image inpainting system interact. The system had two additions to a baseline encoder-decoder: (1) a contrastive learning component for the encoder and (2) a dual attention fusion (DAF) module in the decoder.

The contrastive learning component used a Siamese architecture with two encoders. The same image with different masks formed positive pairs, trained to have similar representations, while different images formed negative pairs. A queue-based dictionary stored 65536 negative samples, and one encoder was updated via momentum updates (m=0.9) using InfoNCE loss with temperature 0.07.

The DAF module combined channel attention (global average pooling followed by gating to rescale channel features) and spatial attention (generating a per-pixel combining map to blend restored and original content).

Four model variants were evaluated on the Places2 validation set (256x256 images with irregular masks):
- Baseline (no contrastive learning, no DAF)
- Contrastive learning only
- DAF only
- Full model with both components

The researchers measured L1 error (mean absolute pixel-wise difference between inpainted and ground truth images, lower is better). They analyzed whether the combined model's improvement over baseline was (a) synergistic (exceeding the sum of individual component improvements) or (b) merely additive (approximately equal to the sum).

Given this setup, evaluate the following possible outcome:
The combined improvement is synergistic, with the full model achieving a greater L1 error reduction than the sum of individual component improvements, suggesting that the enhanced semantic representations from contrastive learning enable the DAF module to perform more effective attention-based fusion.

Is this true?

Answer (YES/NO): YES